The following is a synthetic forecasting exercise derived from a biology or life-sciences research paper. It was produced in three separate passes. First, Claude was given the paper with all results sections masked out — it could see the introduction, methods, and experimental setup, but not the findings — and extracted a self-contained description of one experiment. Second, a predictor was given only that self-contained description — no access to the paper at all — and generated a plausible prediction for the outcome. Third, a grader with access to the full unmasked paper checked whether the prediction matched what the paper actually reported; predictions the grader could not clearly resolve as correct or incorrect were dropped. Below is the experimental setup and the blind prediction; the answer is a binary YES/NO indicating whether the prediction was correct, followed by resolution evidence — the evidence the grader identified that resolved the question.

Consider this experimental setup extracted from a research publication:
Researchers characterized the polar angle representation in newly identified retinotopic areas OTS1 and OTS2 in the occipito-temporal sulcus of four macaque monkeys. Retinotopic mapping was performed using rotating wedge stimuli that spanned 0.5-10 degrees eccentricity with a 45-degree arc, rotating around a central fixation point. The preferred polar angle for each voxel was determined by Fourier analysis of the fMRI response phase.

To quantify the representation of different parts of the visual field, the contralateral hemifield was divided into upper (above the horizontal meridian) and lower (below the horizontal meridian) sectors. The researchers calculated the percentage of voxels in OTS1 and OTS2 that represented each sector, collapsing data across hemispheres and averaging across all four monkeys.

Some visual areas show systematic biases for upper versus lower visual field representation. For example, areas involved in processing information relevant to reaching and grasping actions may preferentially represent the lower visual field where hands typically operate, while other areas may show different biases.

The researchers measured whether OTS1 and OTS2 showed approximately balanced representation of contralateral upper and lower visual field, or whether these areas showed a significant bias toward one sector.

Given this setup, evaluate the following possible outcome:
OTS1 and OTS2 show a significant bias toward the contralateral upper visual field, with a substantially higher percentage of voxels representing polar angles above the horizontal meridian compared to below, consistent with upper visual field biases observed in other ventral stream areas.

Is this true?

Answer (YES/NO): NO